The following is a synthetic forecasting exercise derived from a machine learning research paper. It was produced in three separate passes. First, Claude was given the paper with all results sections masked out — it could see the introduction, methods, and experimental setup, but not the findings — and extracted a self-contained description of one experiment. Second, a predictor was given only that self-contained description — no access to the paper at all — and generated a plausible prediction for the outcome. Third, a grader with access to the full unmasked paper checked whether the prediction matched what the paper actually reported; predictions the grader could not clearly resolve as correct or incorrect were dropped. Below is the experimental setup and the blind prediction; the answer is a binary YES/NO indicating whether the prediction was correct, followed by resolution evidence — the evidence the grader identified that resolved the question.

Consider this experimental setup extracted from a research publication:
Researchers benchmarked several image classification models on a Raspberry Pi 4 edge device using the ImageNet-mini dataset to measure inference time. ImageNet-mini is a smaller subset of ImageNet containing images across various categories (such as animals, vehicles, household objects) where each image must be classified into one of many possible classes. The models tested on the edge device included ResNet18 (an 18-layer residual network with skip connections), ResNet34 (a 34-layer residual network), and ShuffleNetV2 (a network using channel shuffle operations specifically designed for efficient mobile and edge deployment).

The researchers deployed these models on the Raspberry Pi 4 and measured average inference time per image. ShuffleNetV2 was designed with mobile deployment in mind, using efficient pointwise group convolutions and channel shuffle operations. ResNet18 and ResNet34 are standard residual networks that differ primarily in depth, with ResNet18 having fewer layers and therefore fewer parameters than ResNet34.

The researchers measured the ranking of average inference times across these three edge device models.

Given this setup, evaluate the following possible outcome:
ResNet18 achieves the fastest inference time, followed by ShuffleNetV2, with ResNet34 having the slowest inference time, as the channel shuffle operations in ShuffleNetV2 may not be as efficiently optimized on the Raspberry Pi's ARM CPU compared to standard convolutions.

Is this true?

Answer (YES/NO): NO